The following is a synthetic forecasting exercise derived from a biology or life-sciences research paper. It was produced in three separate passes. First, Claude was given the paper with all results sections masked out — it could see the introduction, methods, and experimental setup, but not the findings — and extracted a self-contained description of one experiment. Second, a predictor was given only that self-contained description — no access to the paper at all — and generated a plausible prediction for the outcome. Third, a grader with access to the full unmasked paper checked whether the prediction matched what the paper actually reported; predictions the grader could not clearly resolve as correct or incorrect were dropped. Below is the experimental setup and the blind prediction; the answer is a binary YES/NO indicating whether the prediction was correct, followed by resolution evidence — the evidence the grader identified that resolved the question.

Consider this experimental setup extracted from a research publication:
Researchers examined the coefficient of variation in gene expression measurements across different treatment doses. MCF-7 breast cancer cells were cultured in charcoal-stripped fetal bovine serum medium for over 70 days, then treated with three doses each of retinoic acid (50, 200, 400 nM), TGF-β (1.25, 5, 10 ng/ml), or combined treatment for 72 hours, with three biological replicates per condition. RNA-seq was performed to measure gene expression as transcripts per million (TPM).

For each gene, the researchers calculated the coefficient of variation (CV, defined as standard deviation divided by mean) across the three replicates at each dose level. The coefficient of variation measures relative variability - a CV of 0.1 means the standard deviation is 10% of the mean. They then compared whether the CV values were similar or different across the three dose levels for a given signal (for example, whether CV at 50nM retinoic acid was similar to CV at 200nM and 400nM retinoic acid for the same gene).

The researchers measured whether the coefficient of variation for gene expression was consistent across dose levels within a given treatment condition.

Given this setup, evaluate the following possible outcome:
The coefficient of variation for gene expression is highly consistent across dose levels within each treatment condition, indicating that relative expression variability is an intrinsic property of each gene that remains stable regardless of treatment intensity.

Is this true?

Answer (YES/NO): YES